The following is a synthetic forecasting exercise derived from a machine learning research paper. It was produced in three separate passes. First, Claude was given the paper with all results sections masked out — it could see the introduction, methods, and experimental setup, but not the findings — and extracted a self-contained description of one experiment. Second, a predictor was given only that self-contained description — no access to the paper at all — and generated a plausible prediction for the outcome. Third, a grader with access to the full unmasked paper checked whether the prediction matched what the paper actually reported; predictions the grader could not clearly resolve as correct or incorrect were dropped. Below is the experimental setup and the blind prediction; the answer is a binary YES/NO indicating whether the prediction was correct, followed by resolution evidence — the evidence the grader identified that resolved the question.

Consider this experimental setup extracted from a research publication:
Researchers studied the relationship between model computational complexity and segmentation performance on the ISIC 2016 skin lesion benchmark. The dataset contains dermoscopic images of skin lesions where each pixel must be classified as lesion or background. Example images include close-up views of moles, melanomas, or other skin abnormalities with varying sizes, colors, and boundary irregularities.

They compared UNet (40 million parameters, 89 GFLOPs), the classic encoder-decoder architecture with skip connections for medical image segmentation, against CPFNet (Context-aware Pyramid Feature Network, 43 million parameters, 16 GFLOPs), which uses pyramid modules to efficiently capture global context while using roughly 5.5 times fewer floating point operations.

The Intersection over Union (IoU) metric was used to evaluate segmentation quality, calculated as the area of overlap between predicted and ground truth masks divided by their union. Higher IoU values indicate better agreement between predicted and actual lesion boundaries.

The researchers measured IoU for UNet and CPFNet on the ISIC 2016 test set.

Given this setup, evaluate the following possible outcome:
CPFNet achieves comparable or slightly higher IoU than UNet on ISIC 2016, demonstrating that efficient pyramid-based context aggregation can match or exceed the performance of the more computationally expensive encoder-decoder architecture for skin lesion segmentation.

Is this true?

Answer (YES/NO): YES